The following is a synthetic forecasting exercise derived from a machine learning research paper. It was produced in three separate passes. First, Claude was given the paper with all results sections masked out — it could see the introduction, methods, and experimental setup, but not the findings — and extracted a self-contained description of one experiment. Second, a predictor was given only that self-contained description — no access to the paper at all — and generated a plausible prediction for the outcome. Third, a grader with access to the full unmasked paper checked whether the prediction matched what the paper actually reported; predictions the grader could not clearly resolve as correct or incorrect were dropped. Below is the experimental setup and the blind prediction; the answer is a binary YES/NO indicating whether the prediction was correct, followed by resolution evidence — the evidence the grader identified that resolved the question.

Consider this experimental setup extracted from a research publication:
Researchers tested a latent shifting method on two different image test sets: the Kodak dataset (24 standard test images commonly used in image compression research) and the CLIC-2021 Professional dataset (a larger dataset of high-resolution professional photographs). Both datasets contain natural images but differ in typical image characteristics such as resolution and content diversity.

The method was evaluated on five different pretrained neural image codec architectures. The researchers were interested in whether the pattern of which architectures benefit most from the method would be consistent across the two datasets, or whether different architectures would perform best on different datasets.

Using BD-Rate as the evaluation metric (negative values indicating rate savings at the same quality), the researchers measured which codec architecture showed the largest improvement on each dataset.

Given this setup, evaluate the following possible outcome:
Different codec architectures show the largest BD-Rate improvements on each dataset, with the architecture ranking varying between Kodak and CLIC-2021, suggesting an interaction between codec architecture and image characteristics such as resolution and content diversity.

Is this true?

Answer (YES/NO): NO